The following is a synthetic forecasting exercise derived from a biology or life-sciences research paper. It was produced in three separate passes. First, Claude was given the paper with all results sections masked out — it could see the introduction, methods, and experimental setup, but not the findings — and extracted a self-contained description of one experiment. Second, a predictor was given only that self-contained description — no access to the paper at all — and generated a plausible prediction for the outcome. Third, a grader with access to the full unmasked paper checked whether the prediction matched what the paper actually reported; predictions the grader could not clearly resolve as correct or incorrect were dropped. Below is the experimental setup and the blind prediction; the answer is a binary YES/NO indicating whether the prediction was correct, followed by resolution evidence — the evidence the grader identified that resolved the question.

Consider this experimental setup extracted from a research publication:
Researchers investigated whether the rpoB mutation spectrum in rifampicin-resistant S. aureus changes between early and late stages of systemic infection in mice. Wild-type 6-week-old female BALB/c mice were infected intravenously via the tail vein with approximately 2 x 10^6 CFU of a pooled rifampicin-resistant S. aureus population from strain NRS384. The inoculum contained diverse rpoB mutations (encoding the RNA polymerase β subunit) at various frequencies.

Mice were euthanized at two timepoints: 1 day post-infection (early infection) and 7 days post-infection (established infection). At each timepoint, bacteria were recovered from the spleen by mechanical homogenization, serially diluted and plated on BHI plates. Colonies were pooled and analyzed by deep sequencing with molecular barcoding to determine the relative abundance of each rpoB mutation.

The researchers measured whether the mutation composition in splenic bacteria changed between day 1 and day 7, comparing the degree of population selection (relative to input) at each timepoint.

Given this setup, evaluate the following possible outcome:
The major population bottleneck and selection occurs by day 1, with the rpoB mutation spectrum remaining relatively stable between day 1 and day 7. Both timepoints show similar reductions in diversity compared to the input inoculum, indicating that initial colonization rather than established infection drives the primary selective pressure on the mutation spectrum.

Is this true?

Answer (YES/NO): NO